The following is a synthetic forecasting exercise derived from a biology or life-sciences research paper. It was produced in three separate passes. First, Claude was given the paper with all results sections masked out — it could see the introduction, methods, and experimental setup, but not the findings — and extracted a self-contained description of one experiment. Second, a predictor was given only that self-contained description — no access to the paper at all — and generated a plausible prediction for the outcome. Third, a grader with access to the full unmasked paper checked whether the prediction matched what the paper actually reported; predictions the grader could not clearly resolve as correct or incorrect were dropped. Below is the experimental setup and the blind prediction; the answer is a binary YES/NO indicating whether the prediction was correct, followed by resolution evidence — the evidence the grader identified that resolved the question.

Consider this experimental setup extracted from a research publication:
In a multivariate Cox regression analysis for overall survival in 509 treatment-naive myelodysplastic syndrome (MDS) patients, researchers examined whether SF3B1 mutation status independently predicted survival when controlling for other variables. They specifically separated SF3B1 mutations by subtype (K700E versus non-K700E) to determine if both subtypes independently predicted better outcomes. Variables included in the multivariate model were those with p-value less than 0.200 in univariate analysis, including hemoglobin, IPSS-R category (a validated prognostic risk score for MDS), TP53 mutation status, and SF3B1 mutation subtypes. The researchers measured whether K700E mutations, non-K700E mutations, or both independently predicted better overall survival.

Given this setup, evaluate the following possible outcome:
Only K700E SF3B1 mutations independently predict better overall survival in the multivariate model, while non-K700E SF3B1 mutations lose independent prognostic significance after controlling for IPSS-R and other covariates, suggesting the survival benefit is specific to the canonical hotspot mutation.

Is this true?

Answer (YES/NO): YES